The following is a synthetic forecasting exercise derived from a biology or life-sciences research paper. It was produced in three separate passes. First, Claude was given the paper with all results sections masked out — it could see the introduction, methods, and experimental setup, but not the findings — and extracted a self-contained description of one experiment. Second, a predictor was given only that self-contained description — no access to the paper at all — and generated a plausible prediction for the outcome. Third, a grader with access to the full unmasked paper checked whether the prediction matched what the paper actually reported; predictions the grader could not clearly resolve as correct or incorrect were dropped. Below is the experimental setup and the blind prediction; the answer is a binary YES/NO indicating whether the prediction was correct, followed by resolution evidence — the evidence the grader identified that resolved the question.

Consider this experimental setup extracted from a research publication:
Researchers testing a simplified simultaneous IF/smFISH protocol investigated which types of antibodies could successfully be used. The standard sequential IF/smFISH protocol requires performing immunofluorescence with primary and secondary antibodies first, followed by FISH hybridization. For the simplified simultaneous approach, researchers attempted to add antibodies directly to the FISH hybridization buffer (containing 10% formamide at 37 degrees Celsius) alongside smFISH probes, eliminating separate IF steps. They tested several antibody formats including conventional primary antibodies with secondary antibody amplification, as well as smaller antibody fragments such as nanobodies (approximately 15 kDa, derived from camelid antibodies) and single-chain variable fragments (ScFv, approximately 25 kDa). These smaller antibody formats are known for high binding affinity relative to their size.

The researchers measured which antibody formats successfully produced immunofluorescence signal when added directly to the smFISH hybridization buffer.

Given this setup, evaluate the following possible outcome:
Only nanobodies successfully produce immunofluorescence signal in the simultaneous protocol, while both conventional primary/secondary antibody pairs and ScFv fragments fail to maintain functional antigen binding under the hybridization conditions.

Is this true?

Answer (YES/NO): NO